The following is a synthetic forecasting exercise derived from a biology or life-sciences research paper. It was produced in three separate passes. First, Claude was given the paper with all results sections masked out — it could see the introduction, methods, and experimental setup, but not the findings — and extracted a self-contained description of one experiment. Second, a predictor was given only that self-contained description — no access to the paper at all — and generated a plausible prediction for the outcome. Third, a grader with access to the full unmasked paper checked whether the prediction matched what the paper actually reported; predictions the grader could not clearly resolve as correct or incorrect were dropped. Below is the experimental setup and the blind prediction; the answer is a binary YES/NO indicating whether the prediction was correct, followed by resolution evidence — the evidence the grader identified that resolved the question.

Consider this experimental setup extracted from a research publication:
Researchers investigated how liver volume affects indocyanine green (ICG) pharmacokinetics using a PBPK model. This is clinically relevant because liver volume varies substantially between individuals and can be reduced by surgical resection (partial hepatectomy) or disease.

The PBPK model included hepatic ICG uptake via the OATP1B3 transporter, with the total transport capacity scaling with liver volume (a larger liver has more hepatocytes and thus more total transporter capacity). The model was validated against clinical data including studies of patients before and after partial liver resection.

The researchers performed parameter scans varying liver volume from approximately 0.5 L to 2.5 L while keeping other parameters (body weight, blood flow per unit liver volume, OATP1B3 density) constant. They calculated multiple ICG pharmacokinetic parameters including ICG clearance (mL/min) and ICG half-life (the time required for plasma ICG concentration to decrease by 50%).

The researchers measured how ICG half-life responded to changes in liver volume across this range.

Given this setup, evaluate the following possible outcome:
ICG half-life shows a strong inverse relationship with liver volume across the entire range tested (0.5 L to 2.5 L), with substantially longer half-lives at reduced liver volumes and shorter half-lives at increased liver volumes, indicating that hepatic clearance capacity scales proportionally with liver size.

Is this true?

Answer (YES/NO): NO